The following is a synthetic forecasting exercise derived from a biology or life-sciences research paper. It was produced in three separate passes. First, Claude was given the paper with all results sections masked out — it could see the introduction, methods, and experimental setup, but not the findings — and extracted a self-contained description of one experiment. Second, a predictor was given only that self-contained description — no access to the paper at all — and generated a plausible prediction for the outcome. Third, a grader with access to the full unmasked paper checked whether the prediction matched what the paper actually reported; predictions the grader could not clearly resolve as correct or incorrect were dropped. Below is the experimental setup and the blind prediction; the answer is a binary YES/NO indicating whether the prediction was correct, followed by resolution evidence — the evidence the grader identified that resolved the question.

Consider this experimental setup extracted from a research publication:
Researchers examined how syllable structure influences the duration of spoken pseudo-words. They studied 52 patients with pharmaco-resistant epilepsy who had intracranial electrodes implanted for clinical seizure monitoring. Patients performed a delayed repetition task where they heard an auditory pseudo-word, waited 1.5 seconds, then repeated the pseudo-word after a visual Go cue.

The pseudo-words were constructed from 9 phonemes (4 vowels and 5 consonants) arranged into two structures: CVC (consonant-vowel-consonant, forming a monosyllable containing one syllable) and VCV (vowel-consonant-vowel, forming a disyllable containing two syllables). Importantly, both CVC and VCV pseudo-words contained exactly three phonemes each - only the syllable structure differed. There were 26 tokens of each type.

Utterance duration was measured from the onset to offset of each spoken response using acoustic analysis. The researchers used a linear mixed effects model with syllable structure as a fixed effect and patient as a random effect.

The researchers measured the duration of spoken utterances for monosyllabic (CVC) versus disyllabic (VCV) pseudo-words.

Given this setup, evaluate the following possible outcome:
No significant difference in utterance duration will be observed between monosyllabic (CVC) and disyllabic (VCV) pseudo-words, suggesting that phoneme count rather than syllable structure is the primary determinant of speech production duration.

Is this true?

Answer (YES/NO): NO